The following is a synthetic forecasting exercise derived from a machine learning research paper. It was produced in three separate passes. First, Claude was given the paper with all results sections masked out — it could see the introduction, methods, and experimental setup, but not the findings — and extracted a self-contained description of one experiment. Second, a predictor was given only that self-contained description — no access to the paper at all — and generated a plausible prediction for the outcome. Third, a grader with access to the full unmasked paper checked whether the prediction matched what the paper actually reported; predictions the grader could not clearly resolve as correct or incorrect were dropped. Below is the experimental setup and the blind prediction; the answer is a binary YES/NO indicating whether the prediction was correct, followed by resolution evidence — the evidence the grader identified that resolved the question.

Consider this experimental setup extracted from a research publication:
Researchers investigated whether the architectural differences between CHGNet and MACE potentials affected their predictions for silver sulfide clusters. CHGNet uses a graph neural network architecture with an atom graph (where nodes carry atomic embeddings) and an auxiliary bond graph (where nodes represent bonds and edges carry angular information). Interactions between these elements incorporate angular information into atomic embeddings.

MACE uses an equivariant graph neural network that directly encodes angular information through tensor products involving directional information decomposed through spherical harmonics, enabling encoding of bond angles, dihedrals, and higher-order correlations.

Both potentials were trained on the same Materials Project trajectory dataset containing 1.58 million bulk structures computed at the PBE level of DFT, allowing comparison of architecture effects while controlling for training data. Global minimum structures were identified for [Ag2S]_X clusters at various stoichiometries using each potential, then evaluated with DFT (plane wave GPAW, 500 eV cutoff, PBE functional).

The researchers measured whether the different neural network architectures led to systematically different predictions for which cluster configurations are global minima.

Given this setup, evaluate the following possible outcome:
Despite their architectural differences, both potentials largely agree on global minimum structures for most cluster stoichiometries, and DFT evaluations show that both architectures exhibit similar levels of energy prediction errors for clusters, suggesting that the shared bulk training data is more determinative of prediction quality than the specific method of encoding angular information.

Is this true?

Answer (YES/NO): NO